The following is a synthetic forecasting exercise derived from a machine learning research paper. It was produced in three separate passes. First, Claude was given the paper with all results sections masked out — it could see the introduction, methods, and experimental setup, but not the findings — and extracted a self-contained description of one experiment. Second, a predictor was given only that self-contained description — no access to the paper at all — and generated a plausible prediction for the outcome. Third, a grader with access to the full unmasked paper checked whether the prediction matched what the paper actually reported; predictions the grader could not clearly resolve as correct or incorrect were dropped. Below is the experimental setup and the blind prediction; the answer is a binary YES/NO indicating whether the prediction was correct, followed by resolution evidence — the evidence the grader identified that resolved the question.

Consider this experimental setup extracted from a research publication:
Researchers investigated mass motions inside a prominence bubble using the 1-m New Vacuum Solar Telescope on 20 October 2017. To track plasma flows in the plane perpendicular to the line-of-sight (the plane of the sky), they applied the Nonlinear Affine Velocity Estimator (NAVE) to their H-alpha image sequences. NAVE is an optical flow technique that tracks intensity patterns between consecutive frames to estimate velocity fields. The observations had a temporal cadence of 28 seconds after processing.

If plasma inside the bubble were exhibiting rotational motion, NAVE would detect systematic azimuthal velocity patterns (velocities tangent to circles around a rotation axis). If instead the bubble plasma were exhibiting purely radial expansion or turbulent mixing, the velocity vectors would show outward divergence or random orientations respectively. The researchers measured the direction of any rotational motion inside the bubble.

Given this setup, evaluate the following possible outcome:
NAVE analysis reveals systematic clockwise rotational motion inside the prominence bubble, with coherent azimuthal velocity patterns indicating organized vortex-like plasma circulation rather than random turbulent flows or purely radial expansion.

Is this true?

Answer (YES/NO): NO